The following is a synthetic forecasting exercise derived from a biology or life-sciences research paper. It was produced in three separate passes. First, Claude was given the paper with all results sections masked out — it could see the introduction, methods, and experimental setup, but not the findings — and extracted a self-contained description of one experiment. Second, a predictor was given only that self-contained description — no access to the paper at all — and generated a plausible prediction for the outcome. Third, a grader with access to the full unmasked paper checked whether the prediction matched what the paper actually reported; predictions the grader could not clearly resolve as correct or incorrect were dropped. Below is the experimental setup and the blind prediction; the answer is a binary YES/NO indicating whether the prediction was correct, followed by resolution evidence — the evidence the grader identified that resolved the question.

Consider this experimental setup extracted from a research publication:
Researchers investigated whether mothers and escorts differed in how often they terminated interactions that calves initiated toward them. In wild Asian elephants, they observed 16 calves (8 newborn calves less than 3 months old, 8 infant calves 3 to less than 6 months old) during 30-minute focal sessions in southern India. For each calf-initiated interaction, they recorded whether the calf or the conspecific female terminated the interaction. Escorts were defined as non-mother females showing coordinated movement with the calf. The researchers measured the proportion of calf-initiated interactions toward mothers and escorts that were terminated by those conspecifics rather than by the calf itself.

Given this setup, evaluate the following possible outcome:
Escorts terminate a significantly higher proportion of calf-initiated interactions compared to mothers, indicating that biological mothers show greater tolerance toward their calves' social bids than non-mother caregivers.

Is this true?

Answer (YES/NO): NO